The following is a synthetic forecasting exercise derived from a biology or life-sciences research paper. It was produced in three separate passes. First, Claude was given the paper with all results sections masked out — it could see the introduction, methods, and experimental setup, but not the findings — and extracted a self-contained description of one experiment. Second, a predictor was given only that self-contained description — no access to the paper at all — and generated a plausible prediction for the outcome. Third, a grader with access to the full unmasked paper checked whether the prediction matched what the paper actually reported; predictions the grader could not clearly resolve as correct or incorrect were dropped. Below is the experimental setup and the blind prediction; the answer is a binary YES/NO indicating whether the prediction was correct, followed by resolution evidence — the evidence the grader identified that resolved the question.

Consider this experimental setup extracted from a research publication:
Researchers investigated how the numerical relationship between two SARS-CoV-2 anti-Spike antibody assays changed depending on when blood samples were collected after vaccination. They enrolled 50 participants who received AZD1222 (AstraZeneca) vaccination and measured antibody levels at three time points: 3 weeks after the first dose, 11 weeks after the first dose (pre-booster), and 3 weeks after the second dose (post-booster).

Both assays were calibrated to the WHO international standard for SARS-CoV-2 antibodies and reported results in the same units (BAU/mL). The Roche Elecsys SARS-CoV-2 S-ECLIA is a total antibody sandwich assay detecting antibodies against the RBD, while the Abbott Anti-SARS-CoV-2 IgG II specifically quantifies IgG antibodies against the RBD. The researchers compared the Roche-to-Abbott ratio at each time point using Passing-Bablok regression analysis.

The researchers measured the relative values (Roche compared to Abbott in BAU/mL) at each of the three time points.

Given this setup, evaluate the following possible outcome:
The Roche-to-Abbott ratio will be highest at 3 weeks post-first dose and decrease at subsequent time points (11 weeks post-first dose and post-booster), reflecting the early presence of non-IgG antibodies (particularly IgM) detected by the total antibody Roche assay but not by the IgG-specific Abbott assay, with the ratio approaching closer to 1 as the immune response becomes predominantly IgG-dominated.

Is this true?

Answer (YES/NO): NO